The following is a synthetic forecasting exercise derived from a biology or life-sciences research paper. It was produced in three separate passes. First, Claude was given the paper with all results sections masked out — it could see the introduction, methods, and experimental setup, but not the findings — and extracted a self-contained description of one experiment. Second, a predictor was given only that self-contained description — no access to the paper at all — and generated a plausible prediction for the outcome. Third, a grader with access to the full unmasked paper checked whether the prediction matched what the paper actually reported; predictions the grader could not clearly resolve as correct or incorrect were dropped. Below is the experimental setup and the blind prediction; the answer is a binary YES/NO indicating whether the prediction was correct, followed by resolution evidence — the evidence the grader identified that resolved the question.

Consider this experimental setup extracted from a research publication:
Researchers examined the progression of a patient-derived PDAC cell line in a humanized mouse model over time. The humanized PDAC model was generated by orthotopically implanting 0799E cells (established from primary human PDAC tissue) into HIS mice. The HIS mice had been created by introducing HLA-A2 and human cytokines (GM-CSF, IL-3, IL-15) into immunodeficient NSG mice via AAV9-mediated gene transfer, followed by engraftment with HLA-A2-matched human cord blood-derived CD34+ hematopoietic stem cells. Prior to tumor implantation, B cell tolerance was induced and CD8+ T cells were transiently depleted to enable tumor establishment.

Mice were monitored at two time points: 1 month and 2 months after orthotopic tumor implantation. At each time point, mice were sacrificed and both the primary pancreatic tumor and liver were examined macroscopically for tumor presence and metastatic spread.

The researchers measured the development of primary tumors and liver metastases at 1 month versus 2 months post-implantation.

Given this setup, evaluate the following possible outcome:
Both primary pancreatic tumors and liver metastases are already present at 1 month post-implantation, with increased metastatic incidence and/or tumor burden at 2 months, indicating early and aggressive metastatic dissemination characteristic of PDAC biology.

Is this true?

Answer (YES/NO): NO